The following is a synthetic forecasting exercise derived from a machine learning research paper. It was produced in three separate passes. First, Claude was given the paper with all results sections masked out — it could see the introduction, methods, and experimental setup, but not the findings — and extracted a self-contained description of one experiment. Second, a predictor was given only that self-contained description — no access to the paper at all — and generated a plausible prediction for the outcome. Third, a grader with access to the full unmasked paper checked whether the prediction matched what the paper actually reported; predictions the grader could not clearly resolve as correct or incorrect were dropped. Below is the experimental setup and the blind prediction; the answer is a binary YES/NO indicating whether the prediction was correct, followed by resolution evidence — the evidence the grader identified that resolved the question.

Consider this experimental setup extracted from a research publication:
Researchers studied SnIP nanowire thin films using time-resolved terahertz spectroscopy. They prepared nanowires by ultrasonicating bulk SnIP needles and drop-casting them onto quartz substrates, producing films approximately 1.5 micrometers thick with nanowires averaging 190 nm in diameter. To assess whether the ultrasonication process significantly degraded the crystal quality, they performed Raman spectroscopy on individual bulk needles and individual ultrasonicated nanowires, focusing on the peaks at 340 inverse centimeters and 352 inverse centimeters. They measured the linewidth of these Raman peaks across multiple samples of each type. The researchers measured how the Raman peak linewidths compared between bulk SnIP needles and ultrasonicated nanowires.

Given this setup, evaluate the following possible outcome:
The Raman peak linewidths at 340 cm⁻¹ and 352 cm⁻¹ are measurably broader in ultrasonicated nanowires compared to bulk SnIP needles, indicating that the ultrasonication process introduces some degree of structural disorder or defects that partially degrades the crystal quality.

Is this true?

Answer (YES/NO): YES